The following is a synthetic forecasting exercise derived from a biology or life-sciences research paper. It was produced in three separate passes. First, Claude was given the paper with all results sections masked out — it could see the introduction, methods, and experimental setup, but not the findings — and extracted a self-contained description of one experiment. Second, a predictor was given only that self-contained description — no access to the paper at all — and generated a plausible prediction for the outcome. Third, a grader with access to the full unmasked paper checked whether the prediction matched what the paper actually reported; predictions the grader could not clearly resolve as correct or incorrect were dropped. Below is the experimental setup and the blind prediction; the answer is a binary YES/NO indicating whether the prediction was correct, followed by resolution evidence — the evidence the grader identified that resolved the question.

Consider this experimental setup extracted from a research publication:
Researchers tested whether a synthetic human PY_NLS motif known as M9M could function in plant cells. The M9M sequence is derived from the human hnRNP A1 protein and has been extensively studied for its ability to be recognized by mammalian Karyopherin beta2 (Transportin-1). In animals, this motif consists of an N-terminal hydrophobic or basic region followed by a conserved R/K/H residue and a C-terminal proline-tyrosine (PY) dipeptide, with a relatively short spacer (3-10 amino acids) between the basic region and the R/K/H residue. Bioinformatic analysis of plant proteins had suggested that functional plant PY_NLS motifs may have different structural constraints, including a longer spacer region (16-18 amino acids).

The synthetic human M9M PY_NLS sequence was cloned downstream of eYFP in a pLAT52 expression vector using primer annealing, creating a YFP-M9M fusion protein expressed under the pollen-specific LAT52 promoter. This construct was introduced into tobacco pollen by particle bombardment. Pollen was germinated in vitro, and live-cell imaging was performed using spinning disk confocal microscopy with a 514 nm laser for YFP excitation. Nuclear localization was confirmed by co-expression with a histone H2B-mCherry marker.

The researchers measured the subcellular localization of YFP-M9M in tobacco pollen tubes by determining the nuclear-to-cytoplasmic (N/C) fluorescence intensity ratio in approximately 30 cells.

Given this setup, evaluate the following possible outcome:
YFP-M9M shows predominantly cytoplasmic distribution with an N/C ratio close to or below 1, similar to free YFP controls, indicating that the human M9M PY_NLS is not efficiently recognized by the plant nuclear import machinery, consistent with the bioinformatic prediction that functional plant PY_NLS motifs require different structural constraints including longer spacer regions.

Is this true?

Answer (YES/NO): NO